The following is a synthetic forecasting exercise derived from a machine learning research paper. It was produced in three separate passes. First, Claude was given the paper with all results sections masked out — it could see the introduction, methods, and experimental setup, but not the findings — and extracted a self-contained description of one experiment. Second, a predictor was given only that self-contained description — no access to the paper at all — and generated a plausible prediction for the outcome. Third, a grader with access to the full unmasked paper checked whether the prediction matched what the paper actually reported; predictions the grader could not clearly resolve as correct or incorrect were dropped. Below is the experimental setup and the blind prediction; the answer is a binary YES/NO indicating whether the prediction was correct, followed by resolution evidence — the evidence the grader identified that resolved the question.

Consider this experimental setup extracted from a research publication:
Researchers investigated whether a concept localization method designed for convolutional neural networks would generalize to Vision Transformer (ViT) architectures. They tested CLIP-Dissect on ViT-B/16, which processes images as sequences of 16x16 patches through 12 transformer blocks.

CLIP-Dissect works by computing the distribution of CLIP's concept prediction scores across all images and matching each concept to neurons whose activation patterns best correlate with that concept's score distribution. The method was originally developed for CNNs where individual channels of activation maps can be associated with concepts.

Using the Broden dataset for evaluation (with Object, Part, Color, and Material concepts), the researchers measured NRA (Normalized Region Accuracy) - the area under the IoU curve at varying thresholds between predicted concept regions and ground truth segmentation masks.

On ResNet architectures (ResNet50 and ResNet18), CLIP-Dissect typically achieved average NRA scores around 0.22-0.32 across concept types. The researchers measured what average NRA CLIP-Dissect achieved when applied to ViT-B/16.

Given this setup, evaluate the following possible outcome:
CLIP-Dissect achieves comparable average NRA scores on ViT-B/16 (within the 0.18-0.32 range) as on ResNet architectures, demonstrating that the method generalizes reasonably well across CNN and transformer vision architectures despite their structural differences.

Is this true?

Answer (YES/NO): NO